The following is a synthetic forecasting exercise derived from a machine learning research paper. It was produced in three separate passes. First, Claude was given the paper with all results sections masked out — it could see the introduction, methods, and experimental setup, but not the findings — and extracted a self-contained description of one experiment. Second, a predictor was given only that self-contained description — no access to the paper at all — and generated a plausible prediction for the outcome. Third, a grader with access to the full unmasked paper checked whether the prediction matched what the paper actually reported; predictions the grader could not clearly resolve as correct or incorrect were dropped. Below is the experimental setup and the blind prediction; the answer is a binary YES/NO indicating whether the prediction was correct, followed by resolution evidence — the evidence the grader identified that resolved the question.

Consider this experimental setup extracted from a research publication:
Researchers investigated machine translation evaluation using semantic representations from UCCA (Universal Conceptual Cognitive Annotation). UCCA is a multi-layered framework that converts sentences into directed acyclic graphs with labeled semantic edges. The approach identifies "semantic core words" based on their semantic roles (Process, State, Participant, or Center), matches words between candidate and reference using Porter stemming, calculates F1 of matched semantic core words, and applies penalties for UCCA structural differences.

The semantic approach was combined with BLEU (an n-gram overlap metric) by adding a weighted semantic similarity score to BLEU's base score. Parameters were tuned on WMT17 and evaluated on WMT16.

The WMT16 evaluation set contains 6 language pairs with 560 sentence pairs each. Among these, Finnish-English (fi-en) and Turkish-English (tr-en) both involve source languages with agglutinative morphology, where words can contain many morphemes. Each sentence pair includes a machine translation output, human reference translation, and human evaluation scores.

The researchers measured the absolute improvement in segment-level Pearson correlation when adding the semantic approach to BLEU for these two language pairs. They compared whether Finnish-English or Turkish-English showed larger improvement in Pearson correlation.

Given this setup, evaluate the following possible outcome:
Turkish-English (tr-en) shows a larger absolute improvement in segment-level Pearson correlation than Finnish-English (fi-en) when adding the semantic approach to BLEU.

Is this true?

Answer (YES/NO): YES